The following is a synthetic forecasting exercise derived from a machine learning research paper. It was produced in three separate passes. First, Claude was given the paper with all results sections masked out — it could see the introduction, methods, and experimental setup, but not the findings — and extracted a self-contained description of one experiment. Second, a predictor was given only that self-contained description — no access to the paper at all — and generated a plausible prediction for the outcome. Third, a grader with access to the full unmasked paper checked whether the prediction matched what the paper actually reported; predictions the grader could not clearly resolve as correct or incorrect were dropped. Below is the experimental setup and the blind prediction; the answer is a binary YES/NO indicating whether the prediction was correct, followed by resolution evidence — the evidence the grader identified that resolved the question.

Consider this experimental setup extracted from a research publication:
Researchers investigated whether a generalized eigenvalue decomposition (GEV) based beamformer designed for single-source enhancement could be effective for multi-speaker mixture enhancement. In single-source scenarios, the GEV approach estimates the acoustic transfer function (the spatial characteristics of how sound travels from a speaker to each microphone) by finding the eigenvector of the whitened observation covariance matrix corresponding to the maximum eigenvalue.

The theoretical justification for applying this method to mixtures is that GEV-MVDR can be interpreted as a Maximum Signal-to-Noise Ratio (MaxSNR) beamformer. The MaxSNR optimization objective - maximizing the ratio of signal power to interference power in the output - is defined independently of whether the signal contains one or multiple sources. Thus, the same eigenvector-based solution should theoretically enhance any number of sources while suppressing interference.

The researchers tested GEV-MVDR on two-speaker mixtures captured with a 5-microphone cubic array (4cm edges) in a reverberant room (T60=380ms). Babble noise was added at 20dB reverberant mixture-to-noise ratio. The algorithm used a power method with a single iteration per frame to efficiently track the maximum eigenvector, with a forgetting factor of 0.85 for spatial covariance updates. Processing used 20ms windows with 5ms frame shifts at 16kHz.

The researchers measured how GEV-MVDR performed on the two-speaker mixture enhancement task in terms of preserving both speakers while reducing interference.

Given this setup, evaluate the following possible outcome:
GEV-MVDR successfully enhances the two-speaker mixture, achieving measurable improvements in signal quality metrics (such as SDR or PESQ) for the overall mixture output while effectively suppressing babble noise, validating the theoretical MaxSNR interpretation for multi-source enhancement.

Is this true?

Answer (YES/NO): YES